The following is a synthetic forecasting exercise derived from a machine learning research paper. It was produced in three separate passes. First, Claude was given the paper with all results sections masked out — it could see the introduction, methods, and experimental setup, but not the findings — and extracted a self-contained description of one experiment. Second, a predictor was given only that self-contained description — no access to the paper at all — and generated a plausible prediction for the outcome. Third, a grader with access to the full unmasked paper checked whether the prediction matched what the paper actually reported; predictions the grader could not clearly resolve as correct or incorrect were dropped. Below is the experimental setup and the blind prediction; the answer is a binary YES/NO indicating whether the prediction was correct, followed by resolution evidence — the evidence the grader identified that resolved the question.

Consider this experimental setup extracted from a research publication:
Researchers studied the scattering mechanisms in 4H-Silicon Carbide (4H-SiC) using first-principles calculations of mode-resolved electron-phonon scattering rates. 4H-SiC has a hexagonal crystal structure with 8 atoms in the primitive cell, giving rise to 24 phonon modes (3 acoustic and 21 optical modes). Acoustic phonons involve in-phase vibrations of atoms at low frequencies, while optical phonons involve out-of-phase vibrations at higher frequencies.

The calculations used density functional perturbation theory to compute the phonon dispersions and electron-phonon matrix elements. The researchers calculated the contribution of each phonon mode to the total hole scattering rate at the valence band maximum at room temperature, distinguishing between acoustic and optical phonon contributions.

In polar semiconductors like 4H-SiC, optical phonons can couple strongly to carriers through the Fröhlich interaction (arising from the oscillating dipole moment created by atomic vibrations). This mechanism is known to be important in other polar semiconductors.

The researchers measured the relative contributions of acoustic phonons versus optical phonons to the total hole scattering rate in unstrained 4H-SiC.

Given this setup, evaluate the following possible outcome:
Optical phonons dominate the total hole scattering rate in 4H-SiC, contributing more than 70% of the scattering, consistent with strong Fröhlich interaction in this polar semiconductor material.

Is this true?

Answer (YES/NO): NO